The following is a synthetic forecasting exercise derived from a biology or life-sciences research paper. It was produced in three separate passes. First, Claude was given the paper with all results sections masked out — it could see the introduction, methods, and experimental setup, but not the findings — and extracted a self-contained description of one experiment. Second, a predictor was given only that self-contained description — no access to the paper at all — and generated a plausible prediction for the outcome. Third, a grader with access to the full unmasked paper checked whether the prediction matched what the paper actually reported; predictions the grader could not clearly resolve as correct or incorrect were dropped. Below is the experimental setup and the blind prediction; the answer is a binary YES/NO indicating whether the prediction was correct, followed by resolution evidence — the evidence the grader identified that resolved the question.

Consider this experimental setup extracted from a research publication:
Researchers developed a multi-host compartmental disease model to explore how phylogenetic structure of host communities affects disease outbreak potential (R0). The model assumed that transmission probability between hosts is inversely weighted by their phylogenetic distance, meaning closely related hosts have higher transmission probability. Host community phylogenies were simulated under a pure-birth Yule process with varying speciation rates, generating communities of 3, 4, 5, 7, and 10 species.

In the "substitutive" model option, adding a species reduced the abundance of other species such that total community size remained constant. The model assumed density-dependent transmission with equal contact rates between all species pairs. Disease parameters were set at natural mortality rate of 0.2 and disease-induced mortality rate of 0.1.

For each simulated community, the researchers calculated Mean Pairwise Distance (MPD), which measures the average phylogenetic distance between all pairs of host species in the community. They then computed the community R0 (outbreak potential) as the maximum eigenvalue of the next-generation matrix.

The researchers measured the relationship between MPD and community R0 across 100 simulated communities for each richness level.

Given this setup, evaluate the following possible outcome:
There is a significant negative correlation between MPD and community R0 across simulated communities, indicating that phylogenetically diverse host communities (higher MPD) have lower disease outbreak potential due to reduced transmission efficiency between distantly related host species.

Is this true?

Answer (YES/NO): YES